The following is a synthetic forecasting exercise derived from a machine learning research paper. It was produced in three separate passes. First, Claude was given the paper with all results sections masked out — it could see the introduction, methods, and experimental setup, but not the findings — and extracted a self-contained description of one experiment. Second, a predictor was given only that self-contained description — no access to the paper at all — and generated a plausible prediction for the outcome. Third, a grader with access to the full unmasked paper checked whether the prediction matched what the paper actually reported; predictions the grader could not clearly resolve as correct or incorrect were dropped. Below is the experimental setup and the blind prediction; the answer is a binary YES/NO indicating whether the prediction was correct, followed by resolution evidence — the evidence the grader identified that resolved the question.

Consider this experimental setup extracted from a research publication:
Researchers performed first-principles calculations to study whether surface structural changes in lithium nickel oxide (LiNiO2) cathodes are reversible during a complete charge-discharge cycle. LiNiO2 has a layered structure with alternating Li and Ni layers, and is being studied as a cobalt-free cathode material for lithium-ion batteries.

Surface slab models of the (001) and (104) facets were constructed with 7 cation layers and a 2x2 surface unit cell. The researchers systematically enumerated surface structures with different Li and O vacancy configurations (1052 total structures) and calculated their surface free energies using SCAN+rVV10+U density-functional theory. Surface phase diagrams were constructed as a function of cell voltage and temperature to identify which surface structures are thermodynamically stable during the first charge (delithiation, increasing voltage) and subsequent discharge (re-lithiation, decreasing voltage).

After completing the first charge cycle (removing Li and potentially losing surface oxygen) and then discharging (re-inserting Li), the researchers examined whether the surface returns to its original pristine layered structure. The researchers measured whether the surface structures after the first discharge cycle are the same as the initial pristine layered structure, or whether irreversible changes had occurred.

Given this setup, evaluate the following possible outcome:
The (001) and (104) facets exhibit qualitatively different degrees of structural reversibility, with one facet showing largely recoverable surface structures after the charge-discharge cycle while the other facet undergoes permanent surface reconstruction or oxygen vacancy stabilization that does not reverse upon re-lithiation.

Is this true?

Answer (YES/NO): NO